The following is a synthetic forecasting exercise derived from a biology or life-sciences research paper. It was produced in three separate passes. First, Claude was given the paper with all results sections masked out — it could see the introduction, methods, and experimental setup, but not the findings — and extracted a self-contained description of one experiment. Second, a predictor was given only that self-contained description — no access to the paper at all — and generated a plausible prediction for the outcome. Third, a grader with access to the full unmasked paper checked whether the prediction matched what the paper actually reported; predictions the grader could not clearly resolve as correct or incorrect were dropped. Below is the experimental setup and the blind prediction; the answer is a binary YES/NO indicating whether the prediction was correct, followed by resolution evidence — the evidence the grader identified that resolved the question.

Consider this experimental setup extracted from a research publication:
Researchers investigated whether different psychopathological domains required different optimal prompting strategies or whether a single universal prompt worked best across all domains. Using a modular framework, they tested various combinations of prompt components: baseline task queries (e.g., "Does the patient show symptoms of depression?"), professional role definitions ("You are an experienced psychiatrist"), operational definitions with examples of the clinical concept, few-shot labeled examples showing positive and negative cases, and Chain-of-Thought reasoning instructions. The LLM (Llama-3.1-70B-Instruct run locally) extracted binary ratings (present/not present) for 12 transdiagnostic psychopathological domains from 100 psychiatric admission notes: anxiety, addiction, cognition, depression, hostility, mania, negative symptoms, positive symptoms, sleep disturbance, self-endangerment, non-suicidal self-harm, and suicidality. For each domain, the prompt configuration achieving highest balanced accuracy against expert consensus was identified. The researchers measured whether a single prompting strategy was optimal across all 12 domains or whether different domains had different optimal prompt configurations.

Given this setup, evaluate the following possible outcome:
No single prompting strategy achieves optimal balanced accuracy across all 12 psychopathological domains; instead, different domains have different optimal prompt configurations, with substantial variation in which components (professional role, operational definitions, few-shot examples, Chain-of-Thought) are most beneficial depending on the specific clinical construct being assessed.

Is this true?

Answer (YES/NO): YES